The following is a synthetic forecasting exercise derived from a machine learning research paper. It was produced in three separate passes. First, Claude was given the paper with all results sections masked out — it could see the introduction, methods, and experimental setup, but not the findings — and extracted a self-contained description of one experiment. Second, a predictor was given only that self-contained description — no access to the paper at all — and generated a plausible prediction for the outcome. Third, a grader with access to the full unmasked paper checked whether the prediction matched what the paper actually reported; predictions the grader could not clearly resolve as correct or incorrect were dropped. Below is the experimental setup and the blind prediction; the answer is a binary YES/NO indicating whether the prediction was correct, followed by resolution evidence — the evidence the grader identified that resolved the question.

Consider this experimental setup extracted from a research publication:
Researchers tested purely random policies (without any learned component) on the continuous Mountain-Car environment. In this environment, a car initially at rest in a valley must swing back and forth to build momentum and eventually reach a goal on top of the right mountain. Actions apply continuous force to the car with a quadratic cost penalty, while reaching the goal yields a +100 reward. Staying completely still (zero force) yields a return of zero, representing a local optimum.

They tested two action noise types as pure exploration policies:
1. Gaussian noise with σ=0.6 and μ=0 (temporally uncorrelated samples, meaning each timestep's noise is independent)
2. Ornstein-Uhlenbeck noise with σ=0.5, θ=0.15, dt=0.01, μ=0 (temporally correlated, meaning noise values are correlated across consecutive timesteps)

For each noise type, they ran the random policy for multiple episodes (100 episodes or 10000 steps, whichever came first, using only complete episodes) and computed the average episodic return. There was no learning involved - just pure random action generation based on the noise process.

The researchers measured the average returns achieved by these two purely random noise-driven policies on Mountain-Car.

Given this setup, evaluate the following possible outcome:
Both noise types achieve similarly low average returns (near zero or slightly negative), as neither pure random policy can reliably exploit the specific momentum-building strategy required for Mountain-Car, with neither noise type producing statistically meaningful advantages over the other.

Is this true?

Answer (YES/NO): NO